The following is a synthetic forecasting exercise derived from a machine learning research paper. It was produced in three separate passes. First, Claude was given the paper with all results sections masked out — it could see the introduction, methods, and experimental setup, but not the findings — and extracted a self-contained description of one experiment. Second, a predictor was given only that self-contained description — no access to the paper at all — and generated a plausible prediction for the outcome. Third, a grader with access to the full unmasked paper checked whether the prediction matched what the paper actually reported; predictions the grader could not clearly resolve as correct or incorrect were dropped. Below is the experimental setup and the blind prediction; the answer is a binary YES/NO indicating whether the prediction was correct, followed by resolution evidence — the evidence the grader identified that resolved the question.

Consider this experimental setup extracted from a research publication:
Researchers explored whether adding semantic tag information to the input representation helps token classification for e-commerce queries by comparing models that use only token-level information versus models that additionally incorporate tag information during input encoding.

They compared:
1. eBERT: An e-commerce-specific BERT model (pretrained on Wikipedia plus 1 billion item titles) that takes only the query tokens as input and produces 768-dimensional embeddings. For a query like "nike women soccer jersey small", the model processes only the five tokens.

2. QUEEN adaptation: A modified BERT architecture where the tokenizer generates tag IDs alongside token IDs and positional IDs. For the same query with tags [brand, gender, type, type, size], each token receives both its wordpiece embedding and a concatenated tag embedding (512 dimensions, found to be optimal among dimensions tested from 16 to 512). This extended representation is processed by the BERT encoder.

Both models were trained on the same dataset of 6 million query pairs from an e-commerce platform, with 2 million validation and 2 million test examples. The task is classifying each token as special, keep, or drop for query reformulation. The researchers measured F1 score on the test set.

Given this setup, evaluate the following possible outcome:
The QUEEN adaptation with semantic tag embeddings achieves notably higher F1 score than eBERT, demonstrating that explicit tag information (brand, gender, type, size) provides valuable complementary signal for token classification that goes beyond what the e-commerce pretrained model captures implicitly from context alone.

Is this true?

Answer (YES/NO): NO